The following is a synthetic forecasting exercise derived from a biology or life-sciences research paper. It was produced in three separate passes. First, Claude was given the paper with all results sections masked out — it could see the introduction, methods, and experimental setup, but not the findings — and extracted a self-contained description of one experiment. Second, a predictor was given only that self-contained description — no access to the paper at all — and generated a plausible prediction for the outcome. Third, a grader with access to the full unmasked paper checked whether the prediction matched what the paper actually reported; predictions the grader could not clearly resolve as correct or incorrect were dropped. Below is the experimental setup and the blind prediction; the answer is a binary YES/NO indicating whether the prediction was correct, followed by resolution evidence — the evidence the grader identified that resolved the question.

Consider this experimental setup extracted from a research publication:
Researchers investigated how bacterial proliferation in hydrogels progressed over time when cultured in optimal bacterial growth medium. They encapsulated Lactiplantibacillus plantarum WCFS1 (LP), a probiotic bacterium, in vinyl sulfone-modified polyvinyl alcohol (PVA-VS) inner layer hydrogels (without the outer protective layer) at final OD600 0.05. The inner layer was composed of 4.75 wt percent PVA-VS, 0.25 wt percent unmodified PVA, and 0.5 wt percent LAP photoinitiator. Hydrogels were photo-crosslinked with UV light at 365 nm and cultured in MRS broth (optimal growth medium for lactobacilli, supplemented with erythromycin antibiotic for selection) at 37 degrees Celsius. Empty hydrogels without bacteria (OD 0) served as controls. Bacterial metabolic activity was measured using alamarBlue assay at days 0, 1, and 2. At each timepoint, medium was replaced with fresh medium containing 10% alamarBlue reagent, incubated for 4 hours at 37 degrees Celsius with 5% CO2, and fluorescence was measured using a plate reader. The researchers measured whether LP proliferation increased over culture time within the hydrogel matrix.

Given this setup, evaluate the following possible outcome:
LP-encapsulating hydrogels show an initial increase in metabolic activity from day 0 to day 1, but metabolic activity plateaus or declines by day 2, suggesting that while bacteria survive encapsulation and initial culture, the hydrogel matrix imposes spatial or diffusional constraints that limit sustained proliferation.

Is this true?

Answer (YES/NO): NO